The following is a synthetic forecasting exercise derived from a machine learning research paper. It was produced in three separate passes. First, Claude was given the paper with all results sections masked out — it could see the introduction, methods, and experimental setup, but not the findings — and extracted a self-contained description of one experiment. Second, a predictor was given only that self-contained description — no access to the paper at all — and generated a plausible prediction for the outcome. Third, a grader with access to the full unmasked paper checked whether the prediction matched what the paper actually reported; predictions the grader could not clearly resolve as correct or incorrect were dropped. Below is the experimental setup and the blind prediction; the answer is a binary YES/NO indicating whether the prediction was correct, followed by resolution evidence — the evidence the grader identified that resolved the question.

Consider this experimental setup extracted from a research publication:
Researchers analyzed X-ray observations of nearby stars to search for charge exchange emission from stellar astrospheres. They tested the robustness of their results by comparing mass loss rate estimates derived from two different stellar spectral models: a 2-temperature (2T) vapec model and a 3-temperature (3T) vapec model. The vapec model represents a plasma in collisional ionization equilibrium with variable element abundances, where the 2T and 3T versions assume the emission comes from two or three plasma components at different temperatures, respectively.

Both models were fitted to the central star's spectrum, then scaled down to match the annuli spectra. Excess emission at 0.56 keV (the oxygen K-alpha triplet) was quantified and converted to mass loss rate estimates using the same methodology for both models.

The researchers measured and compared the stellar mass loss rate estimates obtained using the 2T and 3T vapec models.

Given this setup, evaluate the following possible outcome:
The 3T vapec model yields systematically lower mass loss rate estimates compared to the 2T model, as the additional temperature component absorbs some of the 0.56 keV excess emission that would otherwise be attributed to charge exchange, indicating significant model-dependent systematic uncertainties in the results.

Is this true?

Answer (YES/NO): NO